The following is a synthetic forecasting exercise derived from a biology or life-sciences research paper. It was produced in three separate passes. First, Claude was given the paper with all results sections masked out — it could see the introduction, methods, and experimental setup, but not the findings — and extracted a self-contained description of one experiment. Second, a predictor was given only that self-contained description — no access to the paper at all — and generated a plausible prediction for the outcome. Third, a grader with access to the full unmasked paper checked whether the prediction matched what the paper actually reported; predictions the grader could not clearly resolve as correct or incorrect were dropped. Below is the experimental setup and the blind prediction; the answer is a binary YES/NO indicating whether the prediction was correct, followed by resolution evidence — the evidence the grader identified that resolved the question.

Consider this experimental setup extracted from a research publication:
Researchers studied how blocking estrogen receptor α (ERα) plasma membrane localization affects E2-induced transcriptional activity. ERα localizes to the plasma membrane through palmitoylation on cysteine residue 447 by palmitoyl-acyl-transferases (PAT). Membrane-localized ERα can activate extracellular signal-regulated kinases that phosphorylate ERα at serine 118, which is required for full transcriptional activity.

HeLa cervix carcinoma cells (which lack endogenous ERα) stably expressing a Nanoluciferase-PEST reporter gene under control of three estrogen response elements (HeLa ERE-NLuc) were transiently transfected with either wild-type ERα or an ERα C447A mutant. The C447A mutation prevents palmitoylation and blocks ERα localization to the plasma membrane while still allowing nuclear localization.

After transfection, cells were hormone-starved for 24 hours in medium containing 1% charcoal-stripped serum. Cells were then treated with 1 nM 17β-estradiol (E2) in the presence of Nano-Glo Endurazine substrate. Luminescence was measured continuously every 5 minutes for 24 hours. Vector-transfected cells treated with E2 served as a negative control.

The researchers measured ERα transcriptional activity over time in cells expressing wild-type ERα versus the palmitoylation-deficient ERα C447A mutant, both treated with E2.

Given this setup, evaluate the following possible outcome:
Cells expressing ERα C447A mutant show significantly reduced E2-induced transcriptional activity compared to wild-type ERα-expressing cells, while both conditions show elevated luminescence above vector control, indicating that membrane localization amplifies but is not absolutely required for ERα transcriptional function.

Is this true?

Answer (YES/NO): NO